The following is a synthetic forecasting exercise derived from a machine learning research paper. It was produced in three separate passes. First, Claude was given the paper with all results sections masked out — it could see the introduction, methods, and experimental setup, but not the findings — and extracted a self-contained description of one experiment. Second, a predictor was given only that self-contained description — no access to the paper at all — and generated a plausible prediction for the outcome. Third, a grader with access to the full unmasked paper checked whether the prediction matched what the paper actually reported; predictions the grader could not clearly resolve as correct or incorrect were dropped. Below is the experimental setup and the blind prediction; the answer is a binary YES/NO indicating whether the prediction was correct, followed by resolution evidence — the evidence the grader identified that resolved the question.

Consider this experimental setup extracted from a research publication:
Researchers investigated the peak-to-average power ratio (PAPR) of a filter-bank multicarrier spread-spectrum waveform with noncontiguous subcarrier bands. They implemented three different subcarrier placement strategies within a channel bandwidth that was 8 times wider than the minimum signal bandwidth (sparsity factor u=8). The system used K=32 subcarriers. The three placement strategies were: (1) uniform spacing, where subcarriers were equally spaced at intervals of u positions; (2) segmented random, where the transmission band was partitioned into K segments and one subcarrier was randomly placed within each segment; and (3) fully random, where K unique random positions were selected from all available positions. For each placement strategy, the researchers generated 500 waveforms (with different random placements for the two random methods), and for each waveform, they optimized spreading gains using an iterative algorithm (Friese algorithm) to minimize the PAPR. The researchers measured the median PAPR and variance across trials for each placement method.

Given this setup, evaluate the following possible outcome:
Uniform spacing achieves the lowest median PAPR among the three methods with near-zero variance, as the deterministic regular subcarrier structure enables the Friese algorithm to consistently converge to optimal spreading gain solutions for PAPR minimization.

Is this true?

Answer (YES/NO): YES